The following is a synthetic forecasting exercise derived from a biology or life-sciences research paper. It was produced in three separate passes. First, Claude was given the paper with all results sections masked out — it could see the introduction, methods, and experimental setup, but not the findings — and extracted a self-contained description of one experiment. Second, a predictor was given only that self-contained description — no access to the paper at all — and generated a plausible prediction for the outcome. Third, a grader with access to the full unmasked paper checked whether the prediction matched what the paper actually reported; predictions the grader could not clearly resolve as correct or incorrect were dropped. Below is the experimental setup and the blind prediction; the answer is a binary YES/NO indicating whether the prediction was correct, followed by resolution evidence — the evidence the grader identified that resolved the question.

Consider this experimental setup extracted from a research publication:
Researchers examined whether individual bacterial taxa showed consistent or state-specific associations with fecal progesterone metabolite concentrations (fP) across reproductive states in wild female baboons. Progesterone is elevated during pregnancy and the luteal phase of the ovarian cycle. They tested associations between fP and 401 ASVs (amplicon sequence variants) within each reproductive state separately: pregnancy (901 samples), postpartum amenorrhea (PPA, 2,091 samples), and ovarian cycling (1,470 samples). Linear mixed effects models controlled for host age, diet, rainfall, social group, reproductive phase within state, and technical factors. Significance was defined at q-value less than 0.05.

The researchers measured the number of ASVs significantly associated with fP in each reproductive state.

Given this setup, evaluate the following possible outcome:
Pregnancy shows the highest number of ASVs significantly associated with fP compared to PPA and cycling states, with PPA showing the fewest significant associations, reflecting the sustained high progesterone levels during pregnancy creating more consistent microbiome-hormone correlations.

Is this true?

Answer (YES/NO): NO